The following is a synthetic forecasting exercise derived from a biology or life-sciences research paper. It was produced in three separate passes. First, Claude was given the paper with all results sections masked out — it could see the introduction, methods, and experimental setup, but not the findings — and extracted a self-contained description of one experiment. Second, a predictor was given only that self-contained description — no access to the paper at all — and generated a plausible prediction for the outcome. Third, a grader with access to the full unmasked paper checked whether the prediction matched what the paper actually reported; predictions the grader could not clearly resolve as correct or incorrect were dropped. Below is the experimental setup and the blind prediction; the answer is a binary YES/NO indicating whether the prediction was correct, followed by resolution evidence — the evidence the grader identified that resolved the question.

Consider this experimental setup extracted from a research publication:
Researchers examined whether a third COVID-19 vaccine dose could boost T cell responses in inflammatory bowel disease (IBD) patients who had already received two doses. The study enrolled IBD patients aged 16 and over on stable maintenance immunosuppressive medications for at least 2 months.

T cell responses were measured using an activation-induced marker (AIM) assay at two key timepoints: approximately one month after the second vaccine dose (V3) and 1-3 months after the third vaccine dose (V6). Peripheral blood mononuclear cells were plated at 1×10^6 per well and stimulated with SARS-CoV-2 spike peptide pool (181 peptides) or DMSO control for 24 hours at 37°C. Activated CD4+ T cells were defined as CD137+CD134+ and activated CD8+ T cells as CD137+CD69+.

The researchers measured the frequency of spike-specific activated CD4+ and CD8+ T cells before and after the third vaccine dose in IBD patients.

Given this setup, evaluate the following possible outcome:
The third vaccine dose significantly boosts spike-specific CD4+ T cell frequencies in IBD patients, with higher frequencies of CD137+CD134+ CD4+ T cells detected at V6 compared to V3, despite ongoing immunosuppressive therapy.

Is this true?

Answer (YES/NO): NO